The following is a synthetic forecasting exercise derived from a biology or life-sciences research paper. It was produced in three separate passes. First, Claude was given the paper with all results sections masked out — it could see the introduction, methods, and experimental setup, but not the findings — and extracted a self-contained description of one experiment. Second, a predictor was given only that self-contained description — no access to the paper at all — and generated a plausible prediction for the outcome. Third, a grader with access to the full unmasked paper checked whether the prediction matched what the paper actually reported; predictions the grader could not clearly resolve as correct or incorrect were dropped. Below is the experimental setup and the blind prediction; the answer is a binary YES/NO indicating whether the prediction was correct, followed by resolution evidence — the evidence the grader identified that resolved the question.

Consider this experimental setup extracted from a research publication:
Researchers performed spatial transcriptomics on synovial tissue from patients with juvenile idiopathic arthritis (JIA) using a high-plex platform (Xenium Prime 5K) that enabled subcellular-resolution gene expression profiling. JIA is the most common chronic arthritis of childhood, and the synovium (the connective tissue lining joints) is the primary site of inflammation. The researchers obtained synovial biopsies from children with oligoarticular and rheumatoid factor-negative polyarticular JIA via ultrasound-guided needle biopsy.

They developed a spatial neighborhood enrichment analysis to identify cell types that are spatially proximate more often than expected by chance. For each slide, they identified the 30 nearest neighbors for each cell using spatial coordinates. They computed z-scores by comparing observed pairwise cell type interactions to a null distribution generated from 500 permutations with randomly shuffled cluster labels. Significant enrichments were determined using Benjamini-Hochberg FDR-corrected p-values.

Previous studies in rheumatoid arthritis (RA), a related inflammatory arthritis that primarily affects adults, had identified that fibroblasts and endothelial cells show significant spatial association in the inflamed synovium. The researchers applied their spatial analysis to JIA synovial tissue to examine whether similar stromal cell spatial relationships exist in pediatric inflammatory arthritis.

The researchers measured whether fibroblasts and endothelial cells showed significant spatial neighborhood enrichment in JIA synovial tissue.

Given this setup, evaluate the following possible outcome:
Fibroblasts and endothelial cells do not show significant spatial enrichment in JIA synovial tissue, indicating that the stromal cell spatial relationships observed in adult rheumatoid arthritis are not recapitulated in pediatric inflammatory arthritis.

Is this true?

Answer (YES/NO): NO